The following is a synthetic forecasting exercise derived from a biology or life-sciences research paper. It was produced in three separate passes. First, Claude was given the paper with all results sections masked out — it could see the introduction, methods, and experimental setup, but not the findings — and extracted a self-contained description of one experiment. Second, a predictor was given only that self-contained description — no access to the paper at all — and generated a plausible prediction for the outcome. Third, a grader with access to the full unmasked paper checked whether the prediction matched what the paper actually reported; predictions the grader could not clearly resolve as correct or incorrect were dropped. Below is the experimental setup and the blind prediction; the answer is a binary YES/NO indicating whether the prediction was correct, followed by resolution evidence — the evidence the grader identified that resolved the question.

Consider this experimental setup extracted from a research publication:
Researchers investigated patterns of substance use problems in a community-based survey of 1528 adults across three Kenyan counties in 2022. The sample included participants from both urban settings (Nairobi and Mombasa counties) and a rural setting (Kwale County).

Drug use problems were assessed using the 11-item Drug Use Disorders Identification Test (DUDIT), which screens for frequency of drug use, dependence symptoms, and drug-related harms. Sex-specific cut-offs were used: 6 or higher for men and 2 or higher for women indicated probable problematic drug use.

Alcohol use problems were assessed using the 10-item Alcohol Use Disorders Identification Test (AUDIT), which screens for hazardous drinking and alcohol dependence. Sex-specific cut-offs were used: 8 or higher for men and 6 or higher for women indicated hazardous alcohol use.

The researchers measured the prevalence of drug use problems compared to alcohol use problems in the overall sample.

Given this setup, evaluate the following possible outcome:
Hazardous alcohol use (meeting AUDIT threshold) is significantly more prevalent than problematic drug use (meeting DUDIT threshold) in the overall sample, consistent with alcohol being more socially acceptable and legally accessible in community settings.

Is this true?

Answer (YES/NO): NO